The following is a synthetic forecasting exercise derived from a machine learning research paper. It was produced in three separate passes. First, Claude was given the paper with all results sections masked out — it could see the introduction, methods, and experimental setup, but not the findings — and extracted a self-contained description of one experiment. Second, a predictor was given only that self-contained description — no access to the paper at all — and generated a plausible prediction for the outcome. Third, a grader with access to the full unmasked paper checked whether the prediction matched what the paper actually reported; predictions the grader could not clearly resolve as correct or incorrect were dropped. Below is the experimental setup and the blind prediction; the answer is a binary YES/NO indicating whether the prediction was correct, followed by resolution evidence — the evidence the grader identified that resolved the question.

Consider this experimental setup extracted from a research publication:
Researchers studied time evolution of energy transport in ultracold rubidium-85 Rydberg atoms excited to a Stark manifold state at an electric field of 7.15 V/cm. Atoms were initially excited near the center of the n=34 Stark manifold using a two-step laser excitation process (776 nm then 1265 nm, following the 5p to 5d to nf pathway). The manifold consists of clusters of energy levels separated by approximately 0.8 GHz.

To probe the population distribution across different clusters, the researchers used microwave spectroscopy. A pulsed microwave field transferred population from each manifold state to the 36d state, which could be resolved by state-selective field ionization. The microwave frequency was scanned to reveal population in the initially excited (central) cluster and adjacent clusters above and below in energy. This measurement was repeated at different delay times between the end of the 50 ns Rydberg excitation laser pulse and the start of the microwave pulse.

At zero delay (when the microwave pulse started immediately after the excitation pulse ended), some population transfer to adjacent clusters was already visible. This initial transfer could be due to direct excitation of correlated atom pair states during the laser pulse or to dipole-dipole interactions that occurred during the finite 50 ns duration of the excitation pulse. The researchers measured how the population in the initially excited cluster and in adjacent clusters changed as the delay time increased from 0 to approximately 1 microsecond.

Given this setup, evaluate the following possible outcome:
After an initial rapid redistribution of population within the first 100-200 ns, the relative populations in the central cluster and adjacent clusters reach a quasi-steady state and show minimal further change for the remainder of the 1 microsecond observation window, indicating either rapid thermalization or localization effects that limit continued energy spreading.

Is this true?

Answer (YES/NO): NO